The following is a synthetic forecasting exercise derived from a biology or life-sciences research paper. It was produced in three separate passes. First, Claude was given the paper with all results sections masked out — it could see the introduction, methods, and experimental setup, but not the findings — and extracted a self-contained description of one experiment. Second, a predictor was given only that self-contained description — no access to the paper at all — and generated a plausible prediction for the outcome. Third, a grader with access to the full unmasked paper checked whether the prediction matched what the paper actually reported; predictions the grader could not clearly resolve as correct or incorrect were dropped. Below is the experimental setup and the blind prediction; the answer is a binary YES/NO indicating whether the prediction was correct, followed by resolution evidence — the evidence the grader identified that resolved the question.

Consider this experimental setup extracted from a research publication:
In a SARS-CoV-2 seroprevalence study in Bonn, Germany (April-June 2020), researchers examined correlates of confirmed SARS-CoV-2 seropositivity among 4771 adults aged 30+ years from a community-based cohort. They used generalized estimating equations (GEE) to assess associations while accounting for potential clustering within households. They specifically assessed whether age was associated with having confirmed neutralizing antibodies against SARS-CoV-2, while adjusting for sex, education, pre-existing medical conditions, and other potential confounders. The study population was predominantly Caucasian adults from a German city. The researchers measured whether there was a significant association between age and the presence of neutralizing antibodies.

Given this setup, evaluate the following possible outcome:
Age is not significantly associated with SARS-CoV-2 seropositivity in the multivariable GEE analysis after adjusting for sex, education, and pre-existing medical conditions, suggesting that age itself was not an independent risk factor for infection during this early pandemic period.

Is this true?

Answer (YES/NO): YES